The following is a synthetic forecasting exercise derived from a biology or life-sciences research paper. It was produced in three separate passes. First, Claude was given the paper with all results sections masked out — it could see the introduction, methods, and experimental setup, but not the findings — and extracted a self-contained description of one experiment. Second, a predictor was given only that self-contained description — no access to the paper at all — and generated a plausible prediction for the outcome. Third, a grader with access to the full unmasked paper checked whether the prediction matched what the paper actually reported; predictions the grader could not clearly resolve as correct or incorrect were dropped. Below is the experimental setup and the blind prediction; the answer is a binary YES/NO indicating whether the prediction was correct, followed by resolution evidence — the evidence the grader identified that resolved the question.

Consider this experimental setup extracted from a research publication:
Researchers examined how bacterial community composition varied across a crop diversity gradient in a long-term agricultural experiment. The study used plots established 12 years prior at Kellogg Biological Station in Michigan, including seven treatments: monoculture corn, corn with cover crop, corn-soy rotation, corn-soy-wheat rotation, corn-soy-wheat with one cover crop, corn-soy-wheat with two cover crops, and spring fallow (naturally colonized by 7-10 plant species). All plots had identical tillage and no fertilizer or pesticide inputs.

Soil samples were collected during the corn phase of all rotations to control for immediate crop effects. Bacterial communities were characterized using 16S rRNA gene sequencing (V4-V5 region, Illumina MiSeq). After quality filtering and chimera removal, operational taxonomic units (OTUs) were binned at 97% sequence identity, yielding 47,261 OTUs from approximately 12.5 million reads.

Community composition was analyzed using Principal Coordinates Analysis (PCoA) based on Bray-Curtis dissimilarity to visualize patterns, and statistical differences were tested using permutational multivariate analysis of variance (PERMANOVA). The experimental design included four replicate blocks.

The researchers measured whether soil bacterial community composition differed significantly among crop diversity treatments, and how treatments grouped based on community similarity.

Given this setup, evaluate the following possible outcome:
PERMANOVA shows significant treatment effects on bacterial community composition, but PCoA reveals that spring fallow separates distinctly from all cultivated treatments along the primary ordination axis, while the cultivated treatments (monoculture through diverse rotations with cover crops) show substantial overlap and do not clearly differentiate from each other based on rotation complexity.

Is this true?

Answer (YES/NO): NO